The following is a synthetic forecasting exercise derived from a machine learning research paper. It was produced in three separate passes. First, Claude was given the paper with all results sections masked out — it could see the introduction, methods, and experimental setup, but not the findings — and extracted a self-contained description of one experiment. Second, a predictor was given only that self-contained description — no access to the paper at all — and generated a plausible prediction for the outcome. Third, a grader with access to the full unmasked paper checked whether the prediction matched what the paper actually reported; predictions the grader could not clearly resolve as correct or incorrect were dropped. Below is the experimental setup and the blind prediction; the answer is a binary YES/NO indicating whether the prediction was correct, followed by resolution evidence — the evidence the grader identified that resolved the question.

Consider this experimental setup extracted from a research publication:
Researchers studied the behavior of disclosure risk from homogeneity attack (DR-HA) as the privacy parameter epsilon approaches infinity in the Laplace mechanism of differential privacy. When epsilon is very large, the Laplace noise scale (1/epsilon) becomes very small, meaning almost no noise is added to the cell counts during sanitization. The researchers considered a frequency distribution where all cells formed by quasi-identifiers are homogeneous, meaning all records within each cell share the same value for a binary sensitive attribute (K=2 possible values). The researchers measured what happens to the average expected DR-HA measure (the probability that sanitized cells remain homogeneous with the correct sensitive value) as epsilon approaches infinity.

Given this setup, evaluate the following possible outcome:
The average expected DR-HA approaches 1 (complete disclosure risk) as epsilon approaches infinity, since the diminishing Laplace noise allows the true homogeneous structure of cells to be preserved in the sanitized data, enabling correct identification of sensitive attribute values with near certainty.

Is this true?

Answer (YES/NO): YES